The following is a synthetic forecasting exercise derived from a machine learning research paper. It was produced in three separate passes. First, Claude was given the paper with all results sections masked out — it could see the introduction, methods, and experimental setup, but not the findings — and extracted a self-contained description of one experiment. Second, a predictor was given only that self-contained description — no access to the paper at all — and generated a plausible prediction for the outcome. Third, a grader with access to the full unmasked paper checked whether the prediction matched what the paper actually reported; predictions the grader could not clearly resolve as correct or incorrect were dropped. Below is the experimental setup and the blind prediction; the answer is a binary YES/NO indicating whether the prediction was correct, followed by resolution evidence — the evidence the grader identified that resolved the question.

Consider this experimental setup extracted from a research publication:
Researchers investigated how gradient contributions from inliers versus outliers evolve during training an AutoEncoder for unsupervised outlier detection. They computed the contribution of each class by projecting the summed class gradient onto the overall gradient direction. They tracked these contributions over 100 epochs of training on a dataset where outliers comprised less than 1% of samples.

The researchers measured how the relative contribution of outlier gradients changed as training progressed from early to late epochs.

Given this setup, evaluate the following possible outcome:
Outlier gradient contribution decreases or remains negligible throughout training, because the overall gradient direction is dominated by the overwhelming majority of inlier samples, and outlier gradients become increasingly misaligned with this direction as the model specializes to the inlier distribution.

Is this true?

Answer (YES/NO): NO